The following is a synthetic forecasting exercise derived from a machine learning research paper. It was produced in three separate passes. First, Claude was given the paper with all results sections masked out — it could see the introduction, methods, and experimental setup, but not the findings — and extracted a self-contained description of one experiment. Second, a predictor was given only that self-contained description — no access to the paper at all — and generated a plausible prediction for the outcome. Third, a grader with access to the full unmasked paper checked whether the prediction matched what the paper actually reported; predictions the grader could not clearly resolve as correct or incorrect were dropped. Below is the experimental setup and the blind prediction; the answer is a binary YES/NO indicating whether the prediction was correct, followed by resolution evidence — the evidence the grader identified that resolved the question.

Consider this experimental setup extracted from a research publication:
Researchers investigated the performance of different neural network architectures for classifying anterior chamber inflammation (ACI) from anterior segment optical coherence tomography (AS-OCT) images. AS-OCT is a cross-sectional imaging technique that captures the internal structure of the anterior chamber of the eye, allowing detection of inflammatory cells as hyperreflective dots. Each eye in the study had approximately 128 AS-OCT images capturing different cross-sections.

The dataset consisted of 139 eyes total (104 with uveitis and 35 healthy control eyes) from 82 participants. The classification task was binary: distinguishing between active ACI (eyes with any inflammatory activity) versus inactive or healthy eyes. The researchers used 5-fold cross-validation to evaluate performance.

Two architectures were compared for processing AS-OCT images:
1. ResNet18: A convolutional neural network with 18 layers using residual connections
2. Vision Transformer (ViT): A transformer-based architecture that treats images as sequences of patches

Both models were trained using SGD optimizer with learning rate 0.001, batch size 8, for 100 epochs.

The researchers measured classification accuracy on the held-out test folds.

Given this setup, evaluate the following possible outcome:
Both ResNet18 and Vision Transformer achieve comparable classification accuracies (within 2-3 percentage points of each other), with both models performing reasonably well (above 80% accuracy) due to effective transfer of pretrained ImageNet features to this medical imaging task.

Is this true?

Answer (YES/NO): NO